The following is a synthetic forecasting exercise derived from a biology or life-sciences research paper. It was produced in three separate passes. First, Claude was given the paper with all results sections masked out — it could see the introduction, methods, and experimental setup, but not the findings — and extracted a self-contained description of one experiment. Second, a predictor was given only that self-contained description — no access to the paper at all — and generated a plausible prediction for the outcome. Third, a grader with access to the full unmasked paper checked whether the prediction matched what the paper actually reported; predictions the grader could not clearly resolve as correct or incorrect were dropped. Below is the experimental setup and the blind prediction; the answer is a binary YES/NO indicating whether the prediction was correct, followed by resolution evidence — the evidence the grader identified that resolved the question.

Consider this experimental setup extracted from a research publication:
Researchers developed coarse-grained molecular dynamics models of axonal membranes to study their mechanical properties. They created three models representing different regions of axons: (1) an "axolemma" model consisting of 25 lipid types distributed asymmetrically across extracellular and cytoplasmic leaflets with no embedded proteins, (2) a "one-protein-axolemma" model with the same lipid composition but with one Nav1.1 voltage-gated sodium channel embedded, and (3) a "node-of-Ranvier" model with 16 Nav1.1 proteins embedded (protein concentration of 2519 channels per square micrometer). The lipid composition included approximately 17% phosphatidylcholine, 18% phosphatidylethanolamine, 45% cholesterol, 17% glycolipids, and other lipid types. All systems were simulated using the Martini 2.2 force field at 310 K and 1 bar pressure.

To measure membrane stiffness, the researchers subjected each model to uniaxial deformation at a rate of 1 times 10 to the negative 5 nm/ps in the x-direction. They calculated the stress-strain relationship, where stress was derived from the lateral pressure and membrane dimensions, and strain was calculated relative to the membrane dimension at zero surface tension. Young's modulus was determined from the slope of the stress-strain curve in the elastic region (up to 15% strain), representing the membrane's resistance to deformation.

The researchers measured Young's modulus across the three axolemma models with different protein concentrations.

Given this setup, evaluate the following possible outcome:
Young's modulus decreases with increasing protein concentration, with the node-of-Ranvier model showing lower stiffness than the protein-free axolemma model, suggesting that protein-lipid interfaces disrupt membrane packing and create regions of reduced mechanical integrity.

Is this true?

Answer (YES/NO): NO